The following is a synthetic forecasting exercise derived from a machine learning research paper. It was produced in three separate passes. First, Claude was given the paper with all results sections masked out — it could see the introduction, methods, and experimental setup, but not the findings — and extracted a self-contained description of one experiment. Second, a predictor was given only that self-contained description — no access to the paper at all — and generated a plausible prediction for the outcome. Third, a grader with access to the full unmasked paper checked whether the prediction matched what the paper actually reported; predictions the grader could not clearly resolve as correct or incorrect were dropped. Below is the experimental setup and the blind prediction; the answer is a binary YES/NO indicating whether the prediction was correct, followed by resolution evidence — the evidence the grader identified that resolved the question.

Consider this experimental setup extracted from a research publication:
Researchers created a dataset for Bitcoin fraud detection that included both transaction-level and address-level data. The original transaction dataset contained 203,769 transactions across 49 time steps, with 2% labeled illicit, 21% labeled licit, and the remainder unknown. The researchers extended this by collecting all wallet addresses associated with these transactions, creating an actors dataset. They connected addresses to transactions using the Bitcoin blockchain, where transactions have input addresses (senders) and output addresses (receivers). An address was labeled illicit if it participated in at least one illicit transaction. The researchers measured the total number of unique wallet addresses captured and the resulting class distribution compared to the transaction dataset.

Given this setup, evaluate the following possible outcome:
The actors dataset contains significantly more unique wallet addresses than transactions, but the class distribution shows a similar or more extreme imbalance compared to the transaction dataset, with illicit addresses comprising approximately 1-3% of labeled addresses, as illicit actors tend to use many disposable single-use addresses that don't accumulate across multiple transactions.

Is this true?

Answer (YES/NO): YES